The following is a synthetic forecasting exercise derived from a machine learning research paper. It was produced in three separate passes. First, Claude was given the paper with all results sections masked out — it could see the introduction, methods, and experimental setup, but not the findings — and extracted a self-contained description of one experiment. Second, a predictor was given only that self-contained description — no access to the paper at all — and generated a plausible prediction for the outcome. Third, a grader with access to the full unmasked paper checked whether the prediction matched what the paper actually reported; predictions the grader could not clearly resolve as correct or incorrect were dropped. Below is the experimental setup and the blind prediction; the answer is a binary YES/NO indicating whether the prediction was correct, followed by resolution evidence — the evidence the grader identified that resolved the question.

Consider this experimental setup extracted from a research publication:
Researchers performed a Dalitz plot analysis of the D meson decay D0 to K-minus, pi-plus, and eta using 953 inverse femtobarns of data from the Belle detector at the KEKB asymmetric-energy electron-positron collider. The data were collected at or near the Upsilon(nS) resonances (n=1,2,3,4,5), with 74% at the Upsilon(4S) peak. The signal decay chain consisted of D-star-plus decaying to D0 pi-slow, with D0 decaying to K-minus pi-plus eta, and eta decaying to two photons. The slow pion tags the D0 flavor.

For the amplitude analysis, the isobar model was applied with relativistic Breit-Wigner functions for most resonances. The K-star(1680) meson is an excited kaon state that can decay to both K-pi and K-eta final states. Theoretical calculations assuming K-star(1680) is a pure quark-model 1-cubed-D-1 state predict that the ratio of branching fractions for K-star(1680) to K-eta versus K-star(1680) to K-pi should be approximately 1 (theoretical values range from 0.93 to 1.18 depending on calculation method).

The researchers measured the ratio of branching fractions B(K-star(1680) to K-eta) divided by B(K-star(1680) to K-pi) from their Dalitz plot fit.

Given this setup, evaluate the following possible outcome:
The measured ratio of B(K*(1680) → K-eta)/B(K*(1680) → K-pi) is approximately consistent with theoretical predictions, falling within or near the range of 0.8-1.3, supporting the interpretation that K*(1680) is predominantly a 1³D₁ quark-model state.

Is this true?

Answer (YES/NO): NO